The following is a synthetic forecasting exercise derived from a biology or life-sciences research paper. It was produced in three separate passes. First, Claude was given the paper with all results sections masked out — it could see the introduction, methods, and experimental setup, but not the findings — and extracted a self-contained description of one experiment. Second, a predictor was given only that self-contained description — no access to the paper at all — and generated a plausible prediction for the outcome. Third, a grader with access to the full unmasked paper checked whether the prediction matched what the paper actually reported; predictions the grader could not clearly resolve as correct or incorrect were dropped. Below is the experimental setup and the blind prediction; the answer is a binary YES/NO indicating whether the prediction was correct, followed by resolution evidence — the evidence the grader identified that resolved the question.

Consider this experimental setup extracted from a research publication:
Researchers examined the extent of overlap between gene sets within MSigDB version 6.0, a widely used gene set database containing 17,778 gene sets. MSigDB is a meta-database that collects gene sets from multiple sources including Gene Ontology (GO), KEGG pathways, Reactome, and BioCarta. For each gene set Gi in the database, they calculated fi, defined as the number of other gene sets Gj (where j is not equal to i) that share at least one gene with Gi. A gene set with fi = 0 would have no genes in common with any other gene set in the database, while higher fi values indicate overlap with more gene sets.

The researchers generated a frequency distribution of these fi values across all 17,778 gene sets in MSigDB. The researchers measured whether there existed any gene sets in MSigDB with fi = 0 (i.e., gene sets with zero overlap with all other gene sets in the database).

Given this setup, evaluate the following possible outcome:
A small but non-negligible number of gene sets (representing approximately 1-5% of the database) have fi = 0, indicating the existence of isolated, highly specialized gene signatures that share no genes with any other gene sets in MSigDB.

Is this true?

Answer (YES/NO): NO